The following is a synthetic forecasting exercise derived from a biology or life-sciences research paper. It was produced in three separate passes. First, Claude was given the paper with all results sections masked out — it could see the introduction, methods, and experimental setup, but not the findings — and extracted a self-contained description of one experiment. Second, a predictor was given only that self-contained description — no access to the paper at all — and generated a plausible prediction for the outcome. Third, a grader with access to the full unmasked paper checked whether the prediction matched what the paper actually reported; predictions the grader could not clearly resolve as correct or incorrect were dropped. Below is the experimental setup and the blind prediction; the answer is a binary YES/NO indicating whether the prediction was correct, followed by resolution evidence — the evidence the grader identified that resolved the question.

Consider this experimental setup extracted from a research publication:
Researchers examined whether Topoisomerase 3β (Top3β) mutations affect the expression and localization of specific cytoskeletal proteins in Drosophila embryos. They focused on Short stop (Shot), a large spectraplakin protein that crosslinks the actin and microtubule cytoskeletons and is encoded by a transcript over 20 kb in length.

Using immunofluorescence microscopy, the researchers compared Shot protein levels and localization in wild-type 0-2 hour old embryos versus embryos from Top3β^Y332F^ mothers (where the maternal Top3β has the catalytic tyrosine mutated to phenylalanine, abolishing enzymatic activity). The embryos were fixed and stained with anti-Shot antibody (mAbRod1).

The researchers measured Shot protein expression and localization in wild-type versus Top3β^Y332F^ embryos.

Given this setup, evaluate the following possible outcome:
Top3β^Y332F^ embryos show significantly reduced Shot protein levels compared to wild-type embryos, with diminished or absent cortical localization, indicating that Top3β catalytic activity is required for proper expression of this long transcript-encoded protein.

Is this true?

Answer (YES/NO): YES